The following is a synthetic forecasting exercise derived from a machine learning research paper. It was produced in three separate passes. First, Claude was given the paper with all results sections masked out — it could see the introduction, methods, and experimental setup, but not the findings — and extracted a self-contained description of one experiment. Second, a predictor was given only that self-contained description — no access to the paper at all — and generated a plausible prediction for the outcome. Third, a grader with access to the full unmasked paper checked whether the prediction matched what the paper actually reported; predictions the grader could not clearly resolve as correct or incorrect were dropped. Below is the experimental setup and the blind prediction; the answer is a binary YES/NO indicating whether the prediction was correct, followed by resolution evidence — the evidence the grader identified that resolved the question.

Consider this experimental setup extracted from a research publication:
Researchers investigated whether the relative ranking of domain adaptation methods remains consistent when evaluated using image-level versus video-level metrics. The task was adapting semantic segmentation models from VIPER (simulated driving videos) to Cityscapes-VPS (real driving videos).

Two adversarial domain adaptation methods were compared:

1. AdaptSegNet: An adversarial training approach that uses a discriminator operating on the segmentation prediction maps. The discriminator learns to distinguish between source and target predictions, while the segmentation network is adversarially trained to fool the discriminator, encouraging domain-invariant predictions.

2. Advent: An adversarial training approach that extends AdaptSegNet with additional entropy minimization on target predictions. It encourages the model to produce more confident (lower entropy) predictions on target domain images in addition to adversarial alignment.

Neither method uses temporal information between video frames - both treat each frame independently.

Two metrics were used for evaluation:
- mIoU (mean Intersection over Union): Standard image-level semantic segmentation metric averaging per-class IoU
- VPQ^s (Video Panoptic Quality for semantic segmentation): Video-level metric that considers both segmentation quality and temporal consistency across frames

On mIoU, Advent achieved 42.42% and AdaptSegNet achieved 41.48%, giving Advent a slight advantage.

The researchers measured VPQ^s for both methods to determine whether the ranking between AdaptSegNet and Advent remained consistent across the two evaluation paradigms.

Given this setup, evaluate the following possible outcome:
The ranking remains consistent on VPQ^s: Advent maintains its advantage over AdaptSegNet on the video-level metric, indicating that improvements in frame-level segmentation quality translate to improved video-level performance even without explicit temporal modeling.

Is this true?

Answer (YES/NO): YES